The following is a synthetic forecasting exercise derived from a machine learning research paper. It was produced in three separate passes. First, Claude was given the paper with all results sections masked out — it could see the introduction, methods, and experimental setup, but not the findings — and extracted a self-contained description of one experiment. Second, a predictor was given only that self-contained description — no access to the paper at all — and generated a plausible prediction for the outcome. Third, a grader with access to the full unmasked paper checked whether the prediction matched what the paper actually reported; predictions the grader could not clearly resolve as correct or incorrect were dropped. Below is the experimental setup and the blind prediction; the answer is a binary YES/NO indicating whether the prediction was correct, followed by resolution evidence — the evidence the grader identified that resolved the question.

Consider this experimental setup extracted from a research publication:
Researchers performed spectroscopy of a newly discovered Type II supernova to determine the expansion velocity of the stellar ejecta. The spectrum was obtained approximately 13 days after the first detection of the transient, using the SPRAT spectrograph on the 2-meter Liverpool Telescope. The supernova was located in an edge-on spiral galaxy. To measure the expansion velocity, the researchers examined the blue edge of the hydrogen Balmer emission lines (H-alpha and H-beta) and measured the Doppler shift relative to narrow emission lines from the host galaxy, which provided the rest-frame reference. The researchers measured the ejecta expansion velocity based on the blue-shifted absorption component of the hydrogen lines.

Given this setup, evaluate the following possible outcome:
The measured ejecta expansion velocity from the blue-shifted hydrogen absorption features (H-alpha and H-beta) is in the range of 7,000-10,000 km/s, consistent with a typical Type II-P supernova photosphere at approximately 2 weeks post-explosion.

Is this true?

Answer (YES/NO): YES